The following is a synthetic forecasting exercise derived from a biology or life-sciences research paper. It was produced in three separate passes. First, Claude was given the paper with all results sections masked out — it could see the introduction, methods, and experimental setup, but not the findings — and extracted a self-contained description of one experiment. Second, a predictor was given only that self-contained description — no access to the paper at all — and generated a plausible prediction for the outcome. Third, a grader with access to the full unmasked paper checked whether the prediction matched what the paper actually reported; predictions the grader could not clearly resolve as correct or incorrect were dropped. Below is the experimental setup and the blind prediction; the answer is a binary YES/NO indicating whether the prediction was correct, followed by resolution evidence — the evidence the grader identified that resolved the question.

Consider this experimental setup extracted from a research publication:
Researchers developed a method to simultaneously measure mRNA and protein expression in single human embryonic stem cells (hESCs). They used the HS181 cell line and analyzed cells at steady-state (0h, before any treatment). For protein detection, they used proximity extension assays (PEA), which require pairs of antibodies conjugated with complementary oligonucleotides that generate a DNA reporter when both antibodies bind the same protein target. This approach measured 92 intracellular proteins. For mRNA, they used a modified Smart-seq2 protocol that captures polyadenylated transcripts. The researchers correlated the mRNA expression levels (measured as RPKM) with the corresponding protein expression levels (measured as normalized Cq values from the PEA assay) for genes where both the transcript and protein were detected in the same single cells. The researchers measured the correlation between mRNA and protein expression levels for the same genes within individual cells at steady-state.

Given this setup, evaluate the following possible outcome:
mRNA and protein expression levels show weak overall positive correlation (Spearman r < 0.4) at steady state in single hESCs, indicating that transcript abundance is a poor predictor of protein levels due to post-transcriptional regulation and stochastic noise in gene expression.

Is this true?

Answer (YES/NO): YES